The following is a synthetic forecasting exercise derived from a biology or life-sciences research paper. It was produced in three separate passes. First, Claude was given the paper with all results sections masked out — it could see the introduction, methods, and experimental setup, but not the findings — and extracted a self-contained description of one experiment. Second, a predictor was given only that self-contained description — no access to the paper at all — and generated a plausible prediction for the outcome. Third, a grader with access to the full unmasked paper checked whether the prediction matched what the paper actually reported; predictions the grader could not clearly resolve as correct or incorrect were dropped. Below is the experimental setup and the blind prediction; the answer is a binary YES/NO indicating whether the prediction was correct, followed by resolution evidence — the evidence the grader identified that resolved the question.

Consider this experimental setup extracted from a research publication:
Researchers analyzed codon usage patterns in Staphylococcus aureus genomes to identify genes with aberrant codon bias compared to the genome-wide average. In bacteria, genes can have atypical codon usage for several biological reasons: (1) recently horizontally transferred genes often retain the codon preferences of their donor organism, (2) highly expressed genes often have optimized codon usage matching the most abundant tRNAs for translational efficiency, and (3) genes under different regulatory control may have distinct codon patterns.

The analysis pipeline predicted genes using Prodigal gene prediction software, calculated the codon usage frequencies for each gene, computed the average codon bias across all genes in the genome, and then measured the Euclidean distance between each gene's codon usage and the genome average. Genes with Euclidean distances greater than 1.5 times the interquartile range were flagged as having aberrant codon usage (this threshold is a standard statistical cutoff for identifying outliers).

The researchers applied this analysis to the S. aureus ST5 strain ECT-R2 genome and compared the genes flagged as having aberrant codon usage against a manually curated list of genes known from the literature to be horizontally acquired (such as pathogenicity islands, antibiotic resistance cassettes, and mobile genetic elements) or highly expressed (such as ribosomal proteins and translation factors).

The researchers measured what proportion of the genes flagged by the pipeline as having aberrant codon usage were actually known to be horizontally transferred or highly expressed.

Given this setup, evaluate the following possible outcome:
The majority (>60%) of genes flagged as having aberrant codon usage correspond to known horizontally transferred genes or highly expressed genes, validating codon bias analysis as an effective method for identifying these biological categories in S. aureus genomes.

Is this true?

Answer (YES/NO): NO